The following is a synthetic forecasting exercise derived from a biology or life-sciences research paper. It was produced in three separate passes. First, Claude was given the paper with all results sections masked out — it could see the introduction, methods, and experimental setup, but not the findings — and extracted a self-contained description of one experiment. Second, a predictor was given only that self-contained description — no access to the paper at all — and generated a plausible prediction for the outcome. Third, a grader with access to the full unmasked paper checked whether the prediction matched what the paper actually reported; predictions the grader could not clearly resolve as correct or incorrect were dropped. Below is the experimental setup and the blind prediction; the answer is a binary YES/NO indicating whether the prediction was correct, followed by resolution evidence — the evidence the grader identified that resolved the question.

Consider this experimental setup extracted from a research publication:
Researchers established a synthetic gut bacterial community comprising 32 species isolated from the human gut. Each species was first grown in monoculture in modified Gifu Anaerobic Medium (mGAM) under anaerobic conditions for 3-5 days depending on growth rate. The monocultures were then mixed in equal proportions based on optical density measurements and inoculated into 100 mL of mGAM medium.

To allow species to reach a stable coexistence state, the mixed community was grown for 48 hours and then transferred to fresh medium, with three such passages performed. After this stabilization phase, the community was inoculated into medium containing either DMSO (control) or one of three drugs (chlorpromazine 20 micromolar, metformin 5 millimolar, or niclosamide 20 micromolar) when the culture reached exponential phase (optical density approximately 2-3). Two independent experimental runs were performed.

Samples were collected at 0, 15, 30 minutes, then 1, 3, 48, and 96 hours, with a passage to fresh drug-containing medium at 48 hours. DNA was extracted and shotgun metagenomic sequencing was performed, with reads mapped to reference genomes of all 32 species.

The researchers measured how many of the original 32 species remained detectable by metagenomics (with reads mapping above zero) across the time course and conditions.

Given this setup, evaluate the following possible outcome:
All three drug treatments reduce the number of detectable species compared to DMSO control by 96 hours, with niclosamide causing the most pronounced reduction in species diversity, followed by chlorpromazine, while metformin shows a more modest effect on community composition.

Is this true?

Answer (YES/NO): NO